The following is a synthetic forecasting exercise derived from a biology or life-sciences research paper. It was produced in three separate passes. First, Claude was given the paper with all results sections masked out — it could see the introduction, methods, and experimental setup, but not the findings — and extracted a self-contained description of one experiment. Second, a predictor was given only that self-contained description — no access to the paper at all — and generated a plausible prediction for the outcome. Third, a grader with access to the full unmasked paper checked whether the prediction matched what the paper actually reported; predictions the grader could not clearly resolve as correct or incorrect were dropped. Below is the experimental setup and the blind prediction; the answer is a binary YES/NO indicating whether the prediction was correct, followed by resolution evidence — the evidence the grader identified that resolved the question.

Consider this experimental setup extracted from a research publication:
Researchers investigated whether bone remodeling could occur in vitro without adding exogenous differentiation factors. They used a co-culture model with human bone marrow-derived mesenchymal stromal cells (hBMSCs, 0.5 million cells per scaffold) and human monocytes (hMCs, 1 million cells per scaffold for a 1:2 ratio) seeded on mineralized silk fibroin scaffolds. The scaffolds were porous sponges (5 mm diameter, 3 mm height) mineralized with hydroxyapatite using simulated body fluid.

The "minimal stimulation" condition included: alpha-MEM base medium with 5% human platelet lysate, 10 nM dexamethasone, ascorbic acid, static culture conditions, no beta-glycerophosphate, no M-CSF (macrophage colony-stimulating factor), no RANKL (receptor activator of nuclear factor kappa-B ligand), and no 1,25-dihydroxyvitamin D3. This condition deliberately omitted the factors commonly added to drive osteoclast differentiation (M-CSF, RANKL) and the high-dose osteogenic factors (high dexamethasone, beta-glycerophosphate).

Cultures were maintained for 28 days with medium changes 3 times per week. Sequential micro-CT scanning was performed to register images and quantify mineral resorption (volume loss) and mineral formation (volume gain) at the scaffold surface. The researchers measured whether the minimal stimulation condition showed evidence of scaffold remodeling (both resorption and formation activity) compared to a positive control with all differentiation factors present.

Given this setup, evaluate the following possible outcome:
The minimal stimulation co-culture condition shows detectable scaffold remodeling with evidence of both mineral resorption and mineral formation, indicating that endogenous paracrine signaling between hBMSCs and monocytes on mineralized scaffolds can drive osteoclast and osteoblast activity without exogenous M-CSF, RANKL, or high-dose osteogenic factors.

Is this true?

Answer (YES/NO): NO